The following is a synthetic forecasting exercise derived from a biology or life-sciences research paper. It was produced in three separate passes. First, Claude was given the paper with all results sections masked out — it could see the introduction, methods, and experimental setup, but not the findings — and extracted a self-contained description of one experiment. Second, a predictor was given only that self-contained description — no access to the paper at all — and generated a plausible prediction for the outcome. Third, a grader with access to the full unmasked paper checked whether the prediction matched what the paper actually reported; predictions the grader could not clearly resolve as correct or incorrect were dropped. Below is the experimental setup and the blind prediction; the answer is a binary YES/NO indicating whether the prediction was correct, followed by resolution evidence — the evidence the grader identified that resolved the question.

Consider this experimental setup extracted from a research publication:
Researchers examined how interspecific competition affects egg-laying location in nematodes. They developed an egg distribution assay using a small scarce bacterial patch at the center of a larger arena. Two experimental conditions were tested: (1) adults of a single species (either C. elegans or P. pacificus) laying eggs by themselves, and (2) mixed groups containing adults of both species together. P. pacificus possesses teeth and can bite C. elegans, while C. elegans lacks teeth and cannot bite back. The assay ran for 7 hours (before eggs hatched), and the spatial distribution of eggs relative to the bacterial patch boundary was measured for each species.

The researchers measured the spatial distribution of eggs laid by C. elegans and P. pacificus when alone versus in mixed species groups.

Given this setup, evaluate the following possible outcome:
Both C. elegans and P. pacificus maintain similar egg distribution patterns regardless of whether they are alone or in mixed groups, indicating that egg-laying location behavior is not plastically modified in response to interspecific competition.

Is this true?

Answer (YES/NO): NO